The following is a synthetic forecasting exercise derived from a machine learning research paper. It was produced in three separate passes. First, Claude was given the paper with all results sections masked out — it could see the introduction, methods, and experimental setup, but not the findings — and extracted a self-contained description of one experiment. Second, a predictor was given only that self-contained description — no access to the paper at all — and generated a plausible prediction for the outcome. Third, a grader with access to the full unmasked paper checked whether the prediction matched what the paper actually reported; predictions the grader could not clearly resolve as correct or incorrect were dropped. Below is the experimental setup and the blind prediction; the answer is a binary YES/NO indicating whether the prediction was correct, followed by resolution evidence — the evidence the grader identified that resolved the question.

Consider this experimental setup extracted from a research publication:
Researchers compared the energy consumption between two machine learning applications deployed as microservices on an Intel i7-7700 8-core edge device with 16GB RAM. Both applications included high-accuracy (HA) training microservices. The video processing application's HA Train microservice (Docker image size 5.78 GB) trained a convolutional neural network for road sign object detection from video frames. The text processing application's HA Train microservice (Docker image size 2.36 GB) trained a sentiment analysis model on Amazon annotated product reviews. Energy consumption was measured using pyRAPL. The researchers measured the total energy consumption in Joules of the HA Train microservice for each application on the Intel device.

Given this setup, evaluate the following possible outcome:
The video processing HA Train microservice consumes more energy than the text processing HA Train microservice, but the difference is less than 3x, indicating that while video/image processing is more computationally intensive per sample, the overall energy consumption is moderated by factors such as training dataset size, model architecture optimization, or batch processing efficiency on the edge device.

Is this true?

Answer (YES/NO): NO